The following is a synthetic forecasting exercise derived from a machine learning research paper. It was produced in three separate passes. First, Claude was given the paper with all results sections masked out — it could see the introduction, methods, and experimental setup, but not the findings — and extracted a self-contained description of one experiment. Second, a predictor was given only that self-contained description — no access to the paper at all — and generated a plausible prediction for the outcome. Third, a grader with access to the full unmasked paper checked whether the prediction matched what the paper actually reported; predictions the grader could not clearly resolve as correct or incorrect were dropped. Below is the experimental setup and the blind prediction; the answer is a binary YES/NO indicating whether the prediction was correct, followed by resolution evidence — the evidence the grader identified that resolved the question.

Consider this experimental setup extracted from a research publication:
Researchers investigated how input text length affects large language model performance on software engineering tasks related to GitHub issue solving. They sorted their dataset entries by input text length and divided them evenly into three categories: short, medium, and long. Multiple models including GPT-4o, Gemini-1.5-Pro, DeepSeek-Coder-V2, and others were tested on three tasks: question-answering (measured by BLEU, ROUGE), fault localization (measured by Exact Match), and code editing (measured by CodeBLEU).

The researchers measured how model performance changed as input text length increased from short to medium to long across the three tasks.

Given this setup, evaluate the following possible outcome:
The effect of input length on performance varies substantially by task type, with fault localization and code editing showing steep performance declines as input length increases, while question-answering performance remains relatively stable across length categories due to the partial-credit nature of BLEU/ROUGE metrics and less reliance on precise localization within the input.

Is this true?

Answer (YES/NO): NO